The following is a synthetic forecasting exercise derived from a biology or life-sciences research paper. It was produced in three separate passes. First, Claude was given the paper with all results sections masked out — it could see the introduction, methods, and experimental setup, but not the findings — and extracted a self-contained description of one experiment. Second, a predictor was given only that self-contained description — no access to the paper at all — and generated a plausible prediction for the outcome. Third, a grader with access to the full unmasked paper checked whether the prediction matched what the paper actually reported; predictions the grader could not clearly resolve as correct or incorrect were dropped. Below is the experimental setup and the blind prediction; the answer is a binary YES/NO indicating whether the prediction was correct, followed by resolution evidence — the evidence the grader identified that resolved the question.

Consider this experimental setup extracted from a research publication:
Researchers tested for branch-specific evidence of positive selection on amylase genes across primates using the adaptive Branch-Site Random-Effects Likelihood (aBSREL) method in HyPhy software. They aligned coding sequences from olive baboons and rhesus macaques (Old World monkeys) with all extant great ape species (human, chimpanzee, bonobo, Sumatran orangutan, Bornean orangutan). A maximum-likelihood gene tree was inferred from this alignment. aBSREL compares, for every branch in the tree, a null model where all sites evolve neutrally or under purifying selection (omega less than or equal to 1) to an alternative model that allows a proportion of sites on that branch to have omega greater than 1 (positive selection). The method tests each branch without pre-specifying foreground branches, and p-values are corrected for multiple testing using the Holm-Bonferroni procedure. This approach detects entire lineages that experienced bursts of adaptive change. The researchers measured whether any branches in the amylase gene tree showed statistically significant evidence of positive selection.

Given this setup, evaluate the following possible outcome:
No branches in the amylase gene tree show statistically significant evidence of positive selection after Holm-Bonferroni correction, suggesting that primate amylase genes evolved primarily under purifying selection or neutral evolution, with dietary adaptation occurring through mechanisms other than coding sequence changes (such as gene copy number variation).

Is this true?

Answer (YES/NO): NO